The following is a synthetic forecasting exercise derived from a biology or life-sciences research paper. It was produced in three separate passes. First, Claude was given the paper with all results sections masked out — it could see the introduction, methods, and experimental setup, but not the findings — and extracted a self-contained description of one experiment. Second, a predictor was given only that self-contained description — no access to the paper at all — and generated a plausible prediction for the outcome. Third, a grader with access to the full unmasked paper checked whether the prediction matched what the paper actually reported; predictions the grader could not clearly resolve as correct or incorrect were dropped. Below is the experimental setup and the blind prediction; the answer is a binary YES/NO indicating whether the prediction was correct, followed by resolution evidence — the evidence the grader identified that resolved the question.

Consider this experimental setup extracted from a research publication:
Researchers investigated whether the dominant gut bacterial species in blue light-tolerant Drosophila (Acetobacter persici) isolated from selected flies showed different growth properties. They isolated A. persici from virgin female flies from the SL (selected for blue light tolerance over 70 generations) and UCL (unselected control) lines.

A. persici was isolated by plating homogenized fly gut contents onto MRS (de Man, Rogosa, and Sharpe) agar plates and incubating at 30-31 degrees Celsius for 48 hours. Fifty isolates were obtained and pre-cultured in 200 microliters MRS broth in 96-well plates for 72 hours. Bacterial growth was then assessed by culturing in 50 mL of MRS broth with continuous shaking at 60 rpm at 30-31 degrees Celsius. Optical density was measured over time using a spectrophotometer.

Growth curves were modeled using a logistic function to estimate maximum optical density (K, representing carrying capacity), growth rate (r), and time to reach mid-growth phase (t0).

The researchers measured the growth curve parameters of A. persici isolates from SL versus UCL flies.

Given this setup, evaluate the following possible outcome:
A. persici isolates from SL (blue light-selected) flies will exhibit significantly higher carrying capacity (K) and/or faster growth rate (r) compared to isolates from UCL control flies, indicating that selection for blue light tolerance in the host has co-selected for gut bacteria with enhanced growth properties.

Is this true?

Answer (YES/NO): NO